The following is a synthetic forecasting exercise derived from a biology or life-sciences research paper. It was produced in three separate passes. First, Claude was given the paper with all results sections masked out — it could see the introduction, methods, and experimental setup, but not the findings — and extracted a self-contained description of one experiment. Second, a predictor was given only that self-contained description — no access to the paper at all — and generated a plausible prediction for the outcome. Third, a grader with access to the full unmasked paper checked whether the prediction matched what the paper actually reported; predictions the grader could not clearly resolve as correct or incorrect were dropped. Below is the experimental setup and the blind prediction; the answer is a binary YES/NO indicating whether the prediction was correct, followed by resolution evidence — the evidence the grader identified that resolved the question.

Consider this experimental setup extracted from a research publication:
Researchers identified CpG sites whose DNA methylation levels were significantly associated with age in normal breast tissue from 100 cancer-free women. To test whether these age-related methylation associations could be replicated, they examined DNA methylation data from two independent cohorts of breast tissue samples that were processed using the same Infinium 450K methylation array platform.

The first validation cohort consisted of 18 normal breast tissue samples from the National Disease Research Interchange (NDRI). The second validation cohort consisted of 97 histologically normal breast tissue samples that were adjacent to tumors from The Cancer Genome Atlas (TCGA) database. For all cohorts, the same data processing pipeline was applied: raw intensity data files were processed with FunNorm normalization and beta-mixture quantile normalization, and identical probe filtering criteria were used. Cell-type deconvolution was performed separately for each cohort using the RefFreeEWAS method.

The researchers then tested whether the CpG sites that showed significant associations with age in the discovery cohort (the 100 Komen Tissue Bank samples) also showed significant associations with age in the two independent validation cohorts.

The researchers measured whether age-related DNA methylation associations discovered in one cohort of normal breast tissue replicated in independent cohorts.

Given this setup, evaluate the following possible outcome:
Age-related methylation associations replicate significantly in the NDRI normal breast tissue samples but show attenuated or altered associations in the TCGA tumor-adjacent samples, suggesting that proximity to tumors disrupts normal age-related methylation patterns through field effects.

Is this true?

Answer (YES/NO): NO